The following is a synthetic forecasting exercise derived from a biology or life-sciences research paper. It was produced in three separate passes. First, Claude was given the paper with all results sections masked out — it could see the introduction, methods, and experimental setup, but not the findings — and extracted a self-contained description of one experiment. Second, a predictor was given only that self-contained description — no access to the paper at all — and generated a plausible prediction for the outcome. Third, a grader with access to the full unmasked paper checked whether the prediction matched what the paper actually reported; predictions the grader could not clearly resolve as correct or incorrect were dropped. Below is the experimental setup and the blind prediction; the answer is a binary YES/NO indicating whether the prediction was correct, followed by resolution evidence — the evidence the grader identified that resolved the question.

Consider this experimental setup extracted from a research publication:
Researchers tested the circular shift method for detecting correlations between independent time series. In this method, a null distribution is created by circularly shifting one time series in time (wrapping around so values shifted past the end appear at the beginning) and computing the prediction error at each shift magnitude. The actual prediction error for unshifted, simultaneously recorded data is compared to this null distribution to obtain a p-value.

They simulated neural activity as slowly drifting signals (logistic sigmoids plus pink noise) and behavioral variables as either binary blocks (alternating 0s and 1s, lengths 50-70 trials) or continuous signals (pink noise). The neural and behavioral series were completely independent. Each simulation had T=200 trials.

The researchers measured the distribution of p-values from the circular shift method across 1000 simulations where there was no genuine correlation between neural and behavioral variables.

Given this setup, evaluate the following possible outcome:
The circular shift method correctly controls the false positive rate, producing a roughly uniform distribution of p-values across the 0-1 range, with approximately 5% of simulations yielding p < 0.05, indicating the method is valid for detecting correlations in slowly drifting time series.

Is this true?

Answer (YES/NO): NO